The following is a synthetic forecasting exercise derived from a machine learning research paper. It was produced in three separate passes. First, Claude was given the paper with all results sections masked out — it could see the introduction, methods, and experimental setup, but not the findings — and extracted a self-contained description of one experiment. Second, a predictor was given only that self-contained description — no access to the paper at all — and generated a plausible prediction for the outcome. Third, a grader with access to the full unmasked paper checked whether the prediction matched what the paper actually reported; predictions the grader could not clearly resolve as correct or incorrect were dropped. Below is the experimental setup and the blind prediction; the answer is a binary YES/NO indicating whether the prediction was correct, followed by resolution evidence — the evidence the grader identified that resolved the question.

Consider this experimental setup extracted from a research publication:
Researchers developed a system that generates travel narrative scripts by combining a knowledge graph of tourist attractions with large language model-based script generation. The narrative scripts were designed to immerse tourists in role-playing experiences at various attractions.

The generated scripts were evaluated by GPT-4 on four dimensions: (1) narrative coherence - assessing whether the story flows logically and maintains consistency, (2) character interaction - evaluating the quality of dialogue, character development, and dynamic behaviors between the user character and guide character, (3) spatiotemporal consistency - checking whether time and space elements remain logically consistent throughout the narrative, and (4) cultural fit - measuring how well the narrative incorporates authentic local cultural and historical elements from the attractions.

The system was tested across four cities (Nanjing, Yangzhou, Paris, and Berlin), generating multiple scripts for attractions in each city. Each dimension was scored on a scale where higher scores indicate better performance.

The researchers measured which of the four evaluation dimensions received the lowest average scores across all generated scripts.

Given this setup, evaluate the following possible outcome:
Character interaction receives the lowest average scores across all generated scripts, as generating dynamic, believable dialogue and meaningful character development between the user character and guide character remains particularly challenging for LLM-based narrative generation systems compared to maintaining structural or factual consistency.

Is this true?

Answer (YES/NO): YES